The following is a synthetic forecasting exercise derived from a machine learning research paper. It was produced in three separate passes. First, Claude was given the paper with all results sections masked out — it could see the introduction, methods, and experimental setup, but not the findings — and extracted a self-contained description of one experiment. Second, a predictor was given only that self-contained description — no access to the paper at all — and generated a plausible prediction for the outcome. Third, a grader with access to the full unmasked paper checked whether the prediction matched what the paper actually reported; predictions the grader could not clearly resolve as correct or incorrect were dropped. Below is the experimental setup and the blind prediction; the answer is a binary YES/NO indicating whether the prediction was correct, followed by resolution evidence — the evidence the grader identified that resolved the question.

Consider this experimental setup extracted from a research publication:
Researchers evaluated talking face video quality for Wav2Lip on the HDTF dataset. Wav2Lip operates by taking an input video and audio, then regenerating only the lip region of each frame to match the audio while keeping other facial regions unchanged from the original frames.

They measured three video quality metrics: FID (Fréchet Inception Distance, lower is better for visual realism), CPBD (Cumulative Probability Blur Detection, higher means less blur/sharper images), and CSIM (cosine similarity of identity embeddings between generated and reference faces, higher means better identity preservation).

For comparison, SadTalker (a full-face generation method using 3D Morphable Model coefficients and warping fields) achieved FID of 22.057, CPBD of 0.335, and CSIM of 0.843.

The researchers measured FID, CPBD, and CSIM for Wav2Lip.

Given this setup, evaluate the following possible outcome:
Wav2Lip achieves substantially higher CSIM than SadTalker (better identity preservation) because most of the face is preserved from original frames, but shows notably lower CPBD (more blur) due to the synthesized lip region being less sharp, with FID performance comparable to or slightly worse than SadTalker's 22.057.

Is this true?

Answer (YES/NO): NO